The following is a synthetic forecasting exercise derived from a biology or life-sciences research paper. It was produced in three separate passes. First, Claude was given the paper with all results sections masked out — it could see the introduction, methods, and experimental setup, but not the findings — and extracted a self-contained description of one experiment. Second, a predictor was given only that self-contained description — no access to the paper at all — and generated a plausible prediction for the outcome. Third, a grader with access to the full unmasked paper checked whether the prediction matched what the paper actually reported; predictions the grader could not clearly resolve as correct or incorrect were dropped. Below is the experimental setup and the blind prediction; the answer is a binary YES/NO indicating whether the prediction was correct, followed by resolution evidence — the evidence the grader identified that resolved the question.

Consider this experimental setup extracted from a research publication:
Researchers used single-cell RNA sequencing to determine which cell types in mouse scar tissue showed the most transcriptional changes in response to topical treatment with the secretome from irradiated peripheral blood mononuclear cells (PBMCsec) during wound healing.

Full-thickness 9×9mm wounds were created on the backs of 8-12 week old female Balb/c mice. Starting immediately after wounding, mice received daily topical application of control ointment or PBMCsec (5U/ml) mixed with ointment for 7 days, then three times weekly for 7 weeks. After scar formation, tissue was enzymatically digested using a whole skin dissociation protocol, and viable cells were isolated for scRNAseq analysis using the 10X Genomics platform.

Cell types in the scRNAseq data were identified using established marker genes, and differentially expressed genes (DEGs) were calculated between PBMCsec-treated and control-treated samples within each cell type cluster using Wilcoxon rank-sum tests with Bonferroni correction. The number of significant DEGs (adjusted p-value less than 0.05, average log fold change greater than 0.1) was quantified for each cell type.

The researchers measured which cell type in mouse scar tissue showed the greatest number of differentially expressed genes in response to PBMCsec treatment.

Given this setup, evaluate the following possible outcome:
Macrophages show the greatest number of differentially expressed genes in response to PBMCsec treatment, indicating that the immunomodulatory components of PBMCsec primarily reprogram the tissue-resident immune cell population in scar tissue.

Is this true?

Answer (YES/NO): NO